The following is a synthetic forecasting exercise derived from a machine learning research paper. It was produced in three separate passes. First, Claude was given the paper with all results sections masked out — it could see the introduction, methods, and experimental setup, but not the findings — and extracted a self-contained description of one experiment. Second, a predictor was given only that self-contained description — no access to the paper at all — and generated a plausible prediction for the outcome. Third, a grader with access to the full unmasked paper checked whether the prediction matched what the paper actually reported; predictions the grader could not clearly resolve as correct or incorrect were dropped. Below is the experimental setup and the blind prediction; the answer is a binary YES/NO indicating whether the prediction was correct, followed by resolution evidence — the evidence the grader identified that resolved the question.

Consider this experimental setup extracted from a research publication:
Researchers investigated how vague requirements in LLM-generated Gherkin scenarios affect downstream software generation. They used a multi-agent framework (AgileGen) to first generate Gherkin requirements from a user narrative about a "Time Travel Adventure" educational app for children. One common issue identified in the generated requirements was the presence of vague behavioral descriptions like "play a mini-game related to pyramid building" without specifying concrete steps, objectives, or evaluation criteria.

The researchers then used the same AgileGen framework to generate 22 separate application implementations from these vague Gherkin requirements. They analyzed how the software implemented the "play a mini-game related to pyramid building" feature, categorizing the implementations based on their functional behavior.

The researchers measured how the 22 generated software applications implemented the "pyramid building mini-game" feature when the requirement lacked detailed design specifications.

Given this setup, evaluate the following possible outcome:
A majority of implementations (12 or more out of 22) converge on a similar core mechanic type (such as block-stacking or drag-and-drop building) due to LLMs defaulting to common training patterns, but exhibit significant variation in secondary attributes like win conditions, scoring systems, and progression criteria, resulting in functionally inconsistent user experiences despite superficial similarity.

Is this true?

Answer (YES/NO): NO